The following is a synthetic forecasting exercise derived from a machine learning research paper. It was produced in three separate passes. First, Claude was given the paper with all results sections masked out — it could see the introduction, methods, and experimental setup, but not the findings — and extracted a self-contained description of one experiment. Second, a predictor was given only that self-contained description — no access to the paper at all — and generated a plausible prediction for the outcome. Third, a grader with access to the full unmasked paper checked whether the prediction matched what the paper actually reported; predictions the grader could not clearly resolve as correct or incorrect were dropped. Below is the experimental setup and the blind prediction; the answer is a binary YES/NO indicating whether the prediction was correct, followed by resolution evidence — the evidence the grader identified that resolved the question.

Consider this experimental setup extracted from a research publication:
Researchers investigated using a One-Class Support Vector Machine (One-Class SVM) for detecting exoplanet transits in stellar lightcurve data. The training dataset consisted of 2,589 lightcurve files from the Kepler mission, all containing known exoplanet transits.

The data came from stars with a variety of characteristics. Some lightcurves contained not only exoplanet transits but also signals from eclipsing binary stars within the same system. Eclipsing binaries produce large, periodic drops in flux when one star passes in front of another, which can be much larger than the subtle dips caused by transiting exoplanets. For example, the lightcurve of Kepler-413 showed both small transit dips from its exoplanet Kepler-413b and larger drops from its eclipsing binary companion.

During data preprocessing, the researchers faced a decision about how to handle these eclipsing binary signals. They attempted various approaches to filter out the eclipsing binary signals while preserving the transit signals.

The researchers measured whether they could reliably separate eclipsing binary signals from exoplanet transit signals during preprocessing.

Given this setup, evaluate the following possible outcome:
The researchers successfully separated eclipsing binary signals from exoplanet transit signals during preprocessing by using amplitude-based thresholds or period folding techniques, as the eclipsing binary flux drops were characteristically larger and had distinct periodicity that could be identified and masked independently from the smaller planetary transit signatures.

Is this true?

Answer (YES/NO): NO